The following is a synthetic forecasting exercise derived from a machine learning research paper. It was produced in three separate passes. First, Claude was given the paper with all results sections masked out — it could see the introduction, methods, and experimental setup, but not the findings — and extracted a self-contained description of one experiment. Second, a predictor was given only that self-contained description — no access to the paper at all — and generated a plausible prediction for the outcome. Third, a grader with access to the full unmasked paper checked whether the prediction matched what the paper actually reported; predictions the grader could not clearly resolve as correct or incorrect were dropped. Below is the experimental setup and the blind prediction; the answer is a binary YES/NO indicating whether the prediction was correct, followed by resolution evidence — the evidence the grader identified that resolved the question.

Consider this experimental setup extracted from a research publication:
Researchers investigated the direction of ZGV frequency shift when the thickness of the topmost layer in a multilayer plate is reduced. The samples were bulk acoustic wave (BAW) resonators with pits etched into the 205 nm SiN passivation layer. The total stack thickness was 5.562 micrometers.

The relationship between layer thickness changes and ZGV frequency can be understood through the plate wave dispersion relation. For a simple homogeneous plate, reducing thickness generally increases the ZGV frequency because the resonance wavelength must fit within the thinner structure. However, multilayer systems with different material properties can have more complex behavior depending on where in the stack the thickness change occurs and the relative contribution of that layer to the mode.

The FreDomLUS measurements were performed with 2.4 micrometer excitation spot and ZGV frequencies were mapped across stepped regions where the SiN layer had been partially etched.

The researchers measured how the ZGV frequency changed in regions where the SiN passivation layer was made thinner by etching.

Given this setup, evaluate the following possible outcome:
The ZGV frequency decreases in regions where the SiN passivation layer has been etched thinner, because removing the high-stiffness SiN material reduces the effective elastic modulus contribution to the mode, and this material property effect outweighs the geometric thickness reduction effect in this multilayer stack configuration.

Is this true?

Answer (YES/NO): NO